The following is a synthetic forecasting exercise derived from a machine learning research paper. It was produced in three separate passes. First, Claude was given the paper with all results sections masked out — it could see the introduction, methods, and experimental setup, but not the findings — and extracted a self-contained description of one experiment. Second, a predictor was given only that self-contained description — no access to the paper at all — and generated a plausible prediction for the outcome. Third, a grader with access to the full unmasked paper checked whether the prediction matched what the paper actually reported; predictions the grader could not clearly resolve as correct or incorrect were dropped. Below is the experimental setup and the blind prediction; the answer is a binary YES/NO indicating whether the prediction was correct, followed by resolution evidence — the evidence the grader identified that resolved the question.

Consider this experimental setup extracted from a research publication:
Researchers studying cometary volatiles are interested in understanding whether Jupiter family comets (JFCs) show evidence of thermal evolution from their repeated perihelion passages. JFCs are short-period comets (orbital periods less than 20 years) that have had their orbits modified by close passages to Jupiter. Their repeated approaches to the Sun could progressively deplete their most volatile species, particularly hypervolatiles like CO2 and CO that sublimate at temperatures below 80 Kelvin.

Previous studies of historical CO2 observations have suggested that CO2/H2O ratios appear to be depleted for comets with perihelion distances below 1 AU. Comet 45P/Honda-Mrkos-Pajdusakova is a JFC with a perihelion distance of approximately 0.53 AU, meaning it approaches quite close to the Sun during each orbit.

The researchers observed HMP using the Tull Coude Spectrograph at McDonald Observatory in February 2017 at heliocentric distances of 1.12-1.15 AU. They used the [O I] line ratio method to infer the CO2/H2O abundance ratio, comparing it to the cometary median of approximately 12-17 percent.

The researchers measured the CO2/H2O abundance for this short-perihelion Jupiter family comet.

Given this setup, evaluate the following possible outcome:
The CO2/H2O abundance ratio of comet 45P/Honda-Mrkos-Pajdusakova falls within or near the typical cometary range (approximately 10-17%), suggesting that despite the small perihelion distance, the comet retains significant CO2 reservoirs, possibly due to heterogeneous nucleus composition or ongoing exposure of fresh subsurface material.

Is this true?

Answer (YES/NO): NO